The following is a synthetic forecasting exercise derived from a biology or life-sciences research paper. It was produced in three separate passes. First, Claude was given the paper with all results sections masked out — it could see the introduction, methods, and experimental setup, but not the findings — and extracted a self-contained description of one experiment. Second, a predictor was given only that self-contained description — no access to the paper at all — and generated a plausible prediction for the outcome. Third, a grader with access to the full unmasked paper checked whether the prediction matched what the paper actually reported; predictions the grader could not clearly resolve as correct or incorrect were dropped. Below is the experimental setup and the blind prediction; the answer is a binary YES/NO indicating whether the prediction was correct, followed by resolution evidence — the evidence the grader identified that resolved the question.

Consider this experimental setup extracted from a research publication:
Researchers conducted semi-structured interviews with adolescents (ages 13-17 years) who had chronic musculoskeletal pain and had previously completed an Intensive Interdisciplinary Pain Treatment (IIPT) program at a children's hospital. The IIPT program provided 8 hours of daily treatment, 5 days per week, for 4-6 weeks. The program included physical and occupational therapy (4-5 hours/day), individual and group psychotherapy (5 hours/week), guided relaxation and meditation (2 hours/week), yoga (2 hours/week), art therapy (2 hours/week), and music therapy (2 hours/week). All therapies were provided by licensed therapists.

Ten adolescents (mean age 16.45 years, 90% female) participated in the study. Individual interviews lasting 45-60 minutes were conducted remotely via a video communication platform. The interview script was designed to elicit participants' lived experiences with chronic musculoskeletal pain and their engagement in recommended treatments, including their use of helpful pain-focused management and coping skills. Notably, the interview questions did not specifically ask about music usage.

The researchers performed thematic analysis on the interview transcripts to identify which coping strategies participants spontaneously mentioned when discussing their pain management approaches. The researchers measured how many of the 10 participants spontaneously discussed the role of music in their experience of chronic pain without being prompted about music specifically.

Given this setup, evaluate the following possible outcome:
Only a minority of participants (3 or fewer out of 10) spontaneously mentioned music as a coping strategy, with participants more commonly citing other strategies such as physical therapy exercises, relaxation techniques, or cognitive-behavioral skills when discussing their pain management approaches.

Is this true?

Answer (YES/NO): NO